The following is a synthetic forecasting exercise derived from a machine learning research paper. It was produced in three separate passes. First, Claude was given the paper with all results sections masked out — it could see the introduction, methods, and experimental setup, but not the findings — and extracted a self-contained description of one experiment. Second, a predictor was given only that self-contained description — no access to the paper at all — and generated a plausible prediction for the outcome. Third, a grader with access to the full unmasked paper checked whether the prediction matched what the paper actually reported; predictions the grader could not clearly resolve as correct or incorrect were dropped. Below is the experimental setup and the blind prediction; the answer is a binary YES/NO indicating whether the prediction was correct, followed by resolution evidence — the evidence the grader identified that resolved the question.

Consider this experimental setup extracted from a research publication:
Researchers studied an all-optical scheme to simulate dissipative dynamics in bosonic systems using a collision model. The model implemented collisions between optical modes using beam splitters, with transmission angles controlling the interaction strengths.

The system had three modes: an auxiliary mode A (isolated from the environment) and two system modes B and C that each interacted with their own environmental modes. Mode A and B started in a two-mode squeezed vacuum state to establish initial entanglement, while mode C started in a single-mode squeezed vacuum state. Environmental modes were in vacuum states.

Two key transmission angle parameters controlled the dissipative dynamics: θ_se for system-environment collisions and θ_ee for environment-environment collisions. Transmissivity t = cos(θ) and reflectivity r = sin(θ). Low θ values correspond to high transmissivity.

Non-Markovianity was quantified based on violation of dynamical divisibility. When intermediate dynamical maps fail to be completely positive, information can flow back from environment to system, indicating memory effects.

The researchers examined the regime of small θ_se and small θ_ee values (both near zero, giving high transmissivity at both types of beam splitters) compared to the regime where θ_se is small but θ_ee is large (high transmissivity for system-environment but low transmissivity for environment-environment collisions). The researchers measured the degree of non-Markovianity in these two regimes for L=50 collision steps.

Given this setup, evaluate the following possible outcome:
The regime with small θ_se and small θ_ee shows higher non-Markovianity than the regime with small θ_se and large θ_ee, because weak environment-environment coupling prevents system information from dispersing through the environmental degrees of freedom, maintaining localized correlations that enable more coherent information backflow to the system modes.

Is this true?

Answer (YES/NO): YES